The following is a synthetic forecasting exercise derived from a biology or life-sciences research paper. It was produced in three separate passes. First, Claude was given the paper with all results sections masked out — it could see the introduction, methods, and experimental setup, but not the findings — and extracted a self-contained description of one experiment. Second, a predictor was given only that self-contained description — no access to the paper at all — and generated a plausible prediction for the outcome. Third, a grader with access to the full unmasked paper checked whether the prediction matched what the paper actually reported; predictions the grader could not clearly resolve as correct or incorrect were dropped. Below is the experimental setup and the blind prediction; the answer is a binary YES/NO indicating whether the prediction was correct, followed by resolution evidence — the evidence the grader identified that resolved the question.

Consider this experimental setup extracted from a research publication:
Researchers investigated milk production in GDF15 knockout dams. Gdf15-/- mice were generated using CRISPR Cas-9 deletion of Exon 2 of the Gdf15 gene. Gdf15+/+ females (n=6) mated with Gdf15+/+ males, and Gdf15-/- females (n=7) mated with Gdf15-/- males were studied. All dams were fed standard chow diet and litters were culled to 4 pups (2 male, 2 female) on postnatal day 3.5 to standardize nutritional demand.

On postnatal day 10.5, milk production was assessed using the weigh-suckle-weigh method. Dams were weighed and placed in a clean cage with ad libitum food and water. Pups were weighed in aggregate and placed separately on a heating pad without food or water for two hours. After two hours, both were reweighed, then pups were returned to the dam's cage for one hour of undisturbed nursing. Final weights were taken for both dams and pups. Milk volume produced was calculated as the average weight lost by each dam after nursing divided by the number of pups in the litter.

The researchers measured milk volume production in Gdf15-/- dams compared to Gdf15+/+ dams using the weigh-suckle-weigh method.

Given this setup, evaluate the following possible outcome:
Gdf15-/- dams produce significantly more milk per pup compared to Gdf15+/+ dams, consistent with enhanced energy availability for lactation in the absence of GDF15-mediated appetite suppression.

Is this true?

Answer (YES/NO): NO